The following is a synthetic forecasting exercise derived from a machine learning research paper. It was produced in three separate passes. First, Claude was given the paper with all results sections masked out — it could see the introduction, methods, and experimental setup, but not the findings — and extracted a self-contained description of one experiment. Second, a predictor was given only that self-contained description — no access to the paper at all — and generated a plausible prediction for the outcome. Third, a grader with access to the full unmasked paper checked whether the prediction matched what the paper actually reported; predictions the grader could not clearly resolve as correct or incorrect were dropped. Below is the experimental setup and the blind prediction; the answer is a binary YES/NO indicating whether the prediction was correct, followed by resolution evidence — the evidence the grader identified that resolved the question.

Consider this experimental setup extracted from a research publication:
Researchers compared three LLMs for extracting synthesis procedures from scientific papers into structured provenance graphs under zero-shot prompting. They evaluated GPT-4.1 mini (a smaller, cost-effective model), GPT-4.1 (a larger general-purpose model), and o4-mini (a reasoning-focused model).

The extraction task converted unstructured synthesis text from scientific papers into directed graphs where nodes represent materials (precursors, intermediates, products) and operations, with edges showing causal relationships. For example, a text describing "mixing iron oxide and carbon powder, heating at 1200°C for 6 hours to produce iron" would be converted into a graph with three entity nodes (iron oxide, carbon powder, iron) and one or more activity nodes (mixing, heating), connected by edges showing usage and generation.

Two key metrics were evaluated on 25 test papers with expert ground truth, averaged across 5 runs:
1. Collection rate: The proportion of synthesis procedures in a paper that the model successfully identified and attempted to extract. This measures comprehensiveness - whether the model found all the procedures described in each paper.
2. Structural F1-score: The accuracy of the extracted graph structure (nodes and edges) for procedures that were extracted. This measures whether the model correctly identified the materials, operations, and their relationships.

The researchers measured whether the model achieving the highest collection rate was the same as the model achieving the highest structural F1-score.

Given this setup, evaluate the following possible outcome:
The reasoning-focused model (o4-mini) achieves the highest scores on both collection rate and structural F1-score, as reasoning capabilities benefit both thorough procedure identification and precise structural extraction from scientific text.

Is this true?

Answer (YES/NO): NO